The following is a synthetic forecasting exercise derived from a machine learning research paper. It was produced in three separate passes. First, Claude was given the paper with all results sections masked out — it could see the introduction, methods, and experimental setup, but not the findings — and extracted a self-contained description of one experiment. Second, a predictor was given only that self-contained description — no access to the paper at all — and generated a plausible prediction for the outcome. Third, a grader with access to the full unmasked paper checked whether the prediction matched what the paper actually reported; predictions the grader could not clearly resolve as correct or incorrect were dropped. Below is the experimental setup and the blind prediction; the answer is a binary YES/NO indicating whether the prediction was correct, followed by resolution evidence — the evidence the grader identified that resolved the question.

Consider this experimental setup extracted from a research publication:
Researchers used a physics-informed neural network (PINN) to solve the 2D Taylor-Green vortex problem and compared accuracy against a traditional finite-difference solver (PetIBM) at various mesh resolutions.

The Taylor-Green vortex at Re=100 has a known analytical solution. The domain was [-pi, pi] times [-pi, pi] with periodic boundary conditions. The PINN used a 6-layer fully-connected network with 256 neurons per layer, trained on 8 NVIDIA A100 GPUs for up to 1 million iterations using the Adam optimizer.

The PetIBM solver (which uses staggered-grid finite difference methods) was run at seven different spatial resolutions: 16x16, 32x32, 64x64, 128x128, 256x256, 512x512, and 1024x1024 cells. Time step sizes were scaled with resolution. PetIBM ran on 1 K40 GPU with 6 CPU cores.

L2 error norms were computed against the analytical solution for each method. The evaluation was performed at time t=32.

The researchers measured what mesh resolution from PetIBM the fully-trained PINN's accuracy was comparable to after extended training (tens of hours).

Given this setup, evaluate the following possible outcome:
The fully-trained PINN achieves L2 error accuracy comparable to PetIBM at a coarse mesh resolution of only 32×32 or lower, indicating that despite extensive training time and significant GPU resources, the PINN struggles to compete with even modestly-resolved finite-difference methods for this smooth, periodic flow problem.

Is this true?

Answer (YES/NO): YES